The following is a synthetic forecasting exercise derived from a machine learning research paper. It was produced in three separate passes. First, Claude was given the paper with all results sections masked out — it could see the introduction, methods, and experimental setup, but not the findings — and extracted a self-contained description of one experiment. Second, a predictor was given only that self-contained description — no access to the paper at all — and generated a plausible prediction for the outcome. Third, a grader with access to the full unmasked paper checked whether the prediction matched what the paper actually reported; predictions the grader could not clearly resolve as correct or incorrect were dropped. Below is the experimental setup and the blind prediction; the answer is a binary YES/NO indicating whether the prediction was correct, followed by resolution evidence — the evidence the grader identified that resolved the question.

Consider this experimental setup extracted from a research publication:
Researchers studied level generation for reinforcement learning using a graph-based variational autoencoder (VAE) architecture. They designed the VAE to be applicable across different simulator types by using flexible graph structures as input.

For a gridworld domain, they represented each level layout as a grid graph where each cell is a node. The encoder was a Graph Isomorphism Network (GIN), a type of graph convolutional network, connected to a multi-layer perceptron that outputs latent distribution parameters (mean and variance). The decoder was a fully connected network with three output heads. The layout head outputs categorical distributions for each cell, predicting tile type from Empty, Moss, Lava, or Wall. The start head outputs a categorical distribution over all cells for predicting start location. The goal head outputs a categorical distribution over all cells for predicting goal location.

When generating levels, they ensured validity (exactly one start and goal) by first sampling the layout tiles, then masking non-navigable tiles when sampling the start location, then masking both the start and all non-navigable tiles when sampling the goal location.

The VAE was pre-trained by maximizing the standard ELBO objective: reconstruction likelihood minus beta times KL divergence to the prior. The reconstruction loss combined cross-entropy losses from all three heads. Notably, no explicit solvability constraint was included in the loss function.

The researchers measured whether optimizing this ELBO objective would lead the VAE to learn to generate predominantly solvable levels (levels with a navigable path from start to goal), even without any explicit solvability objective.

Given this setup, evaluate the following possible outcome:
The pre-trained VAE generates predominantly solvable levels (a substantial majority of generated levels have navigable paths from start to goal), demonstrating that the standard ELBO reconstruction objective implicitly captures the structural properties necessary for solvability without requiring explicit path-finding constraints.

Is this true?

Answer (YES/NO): YES